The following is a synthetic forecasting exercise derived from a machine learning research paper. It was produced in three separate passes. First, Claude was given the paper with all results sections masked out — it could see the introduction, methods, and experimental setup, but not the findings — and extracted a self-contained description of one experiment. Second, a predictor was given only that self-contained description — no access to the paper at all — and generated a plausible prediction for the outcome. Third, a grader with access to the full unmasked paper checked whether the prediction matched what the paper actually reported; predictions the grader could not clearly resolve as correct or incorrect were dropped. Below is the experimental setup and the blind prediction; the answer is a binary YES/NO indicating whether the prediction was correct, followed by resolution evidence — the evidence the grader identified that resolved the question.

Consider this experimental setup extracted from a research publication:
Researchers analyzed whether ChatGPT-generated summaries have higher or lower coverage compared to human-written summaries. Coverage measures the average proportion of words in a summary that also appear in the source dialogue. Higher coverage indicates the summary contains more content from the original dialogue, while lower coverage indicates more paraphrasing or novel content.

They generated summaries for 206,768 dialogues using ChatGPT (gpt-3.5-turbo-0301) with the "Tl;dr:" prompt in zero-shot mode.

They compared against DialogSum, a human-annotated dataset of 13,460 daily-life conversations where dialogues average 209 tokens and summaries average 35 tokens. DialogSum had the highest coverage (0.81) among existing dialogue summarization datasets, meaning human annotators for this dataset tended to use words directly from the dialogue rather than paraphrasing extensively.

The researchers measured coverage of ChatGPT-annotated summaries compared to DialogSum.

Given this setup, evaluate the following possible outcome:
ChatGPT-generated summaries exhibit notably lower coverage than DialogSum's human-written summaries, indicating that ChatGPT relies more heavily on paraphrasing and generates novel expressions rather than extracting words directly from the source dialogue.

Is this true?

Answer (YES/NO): NO